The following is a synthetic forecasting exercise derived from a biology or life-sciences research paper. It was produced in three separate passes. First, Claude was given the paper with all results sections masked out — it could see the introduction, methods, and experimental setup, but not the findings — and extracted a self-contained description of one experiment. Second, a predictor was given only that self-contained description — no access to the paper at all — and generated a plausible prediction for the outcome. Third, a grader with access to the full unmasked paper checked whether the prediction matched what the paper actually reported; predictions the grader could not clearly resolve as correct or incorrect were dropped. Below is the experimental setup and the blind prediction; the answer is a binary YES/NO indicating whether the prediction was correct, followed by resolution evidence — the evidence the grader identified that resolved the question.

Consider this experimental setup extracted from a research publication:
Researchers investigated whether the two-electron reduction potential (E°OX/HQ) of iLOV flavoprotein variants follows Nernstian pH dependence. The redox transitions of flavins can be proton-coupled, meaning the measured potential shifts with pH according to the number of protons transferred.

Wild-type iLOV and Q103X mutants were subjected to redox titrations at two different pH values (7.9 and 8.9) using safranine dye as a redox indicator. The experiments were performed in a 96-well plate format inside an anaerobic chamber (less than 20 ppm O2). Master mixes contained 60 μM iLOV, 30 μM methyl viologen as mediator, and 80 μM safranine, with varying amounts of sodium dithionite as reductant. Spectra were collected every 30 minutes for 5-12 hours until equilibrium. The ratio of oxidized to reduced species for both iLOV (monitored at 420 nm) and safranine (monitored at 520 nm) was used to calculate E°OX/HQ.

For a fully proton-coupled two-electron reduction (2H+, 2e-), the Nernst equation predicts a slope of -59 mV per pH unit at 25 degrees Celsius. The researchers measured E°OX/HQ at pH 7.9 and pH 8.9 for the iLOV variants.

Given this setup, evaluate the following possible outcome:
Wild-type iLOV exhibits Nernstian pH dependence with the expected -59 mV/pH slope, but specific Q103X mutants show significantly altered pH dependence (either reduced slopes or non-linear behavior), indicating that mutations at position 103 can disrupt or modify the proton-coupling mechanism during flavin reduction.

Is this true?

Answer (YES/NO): NO